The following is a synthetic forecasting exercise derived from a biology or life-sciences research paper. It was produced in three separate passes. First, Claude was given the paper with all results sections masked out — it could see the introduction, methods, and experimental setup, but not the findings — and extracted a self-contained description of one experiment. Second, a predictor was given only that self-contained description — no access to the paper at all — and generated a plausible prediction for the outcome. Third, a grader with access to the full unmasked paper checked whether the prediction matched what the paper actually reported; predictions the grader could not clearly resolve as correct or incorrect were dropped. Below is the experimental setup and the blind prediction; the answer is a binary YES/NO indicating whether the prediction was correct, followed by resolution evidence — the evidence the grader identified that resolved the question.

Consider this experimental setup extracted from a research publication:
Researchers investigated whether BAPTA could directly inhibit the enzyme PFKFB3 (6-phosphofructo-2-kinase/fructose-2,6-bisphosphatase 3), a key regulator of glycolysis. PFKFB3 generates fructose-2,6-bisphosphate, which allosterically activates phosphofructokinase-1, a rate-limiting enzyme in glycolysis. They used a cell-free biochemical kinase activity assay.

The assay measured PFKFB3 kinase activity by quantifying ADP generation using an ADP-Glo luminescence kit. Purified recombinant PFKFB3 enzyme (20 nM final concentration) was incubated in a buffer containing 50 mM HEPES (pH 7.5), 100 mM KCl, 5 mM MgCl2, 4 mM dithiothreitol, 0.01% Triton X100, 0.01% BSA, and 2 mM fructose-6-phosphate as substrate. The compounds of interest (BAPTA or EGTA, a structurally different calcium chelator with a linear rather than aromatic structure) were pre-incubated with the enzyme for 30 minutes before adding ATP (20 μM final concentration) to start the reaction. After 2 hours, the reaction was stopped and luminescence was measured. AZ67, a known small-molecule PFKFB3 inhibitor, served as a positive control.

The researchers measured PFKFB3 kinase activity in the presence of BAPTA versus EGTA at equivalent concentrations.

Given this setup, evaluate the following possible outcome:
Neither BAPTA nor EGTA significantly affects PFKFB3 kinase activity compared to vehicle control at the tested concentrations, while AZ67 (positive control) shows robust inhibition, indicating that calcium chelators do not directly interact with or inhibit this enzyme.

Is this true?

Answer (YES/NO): NO